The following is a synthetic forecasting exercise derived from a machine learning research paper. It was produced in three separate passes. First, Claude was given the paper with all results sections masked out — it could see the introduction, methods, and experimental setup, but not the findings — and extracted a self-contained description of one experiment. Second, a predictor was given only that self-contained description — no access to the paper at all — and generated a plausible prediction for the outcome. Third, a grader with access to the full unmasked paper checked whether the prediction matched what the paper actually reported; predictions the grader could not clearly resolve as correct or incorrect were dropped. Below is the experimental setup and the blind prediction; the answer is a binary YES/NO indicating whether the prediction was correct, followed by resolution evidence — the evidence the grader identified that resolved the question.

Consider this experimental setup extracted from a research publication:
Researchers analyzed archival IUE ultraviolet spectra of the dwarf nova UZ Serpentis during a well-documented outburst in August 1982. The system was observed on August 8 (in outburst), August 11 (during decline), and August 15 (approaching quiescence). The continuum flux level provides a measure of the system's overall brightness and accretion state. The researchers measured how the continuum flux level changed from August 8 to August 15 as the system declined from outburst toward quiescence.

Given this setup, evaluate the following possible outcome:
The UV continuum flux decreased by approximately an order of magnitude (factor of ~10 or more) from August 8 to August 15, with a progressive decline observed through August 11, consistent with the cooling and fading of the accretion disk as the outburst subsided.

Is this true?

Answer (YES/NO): YES